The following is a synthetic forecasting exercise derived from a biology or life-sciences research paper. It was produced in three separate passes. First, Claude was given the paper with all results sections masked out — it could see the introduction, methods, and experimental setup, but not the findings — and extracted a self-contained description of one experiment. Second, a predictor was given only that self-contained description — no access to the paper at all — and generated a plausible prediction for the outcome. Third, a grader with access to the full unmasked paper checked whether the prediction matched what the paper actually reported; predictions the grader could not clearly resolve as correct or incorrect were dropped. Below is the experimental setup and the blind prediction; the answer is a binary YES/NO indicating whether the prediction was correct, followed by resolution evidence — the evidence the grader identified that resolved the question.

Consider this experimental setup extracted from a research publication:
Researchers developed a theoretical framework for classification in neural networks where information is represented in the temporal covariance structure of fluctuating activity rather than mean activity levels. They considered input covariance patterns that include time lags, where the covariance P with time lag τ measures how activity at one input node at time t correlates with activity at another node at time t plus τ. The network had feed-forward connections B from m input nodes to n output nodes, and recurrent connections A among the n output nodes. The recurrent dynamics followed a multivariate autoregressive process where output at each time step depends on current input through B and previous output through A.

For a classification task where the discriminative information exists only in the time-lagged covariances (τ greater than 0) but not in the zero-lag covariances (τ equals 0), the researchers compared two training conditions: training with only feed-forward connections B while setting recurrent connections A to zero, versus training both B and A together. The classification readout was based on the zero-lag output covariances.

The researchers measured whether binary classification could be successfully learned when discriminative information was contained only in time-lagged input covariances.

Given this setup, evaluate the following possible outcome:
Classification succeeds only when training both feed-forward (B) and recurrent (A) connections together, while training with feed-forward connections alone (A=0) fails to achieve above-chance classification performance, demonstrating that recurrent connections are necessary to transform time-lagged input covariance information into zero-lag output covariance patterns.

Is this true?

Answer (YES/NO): YES